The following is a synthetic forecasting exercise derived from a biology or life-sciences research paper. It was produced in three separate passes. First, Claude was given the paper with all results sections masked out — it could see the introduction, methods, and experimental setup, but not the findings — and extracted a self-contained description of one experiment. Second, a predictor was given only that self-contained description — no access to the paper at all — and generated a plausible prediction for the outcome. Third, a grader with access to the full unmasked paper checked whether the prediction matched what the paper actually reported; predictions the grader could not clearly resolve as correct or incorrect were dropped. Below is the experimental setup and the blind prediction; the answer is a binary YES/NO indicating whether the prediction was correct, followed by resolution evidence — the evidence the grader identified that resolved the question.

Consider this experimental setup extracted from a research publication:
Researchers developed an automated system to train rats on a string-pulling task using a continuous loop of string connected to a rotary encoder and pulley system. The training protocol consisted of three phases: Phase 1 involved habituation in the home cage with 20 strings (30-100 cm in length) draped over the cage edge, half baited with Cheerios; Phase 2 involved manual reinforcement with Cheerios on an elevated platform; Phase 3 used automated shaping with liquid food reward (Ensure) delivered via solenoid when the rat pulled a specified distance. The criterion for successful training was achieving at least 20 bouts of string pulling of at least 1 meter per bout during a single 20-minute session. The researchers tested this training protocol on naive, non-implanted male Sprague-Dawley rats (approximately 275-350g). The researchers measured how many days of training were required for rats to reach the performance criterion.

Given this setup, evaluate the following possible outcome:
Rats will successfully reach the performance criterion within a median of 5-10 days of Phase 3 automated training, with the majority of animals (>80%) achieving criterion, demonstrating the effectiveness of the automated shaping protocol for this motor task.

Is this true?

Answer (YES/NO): NO